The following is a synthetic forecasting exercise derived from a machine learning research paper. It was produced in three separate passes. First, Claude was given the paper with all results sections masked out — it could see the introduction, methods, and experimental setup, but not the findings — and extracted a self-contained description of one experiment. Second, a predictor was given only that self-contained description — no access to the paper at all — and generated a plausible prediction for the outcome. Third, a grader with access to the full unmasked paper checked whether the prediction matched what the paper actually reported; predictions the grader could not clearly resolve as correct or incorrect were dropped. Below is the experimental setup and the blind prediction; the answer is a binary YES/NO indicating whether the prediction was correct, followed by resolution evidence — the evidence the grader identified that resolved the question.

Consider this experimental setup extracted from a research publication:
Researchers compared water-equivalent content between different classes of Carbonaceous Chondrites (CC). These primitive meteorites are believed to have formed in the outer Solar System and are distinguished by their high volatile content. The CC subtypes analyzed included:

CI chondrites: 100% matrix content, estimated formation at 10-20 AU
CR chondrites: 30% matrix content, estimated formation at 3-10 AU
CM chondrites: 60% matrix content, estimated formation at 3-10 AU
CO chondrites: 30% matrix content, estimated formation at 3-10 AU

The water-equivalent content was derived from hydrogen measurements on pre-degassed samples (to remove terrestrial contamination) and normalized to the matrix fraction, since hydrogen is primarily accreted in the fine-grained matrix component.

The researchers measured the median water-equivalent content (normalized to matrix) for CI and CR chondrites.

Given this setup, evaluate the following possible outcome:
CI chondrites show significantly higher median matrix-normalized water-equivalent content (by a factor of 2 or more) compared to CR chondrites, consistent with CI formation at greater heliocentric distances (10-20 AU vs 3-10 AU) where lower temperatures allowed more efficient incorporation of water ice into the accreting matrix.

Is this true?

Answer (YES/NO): NO